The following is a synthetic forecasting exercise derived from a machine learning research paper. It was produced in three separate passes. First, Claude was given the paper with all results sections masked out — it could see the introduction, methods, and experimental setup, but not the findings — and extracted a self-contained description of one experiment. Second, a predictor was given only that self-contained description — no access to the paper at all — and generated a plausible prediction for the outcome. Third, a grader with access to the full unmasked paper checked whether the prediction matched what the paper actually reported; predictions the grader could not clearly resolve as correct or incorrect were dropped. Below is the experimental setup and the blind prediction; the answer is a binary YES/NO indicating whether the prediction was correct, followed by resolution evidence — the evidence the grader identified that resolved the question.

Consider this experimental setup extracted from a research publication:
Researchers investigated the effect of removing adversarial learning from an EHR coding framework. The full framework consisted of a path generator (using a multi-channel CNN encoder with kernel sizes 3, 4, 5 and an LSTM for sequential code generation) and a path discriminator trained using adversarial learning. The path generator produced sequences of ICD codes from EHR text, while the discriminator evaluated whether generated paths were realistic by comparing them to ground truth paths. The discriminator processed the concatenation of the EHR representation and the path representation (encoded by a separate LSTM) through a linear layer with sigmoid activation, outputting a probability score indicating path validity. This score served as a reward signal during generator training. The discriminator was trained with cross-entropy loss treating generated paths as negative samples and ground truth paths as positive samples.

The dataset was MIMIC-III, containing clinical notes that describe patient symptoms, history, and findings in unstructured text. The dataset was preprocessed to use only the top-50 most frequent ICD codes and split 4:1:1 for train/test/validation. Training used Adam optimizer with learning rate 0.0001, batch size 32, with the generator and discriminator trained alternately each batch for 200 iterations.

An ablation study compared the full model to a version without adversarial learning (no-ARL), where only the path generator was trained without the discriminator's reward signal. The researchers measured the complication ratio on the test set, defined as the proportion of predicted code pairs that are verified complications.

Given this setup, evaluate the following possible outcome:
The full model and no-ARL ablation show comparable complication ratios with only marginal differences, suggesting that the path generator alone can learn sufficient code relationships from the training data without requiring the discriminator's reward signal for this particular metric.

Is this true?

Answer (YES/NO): YES